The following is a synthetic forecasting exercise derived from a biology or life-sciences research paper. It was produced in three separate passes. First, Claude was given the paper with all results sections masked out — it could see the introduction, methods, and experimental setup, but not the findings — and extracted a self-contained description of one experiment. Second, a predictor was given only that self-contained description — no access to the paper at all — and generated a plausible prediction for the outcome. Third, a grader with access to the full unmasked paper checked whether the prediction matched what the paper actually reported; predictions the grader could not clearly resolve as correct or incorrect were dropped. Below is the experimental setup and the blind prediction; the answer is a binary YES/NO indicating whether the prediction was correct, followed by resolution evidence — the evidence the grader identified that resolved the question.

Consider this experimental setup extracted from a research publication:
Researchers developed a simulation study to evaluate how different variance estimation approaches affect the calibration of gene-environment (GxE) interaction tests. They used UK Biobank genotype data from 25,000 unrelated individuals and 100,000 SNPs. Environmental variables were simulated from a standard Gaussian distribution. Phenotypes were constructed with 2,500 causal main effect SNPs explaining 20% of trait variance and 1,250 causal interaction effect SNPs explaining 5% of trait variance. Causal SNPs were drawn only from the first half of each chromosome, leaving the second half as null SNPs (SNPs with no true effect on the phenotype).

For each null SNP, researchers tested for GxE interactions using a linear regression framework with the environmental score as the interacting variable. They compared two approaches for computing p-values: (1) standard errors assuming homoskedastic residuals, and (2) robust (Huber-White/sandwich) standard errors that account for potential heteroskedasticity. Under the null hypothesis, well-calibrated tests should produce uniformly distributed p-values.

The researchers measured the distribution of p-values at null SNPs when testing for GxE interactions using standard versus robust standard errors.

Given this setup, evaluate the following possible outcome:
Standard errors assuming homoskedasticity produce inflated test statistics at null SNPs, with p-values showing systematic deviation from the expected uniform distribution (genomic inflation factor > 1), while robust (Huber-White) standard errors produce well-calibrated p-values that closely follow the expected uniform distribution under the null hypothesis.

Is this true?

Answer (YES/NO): YES